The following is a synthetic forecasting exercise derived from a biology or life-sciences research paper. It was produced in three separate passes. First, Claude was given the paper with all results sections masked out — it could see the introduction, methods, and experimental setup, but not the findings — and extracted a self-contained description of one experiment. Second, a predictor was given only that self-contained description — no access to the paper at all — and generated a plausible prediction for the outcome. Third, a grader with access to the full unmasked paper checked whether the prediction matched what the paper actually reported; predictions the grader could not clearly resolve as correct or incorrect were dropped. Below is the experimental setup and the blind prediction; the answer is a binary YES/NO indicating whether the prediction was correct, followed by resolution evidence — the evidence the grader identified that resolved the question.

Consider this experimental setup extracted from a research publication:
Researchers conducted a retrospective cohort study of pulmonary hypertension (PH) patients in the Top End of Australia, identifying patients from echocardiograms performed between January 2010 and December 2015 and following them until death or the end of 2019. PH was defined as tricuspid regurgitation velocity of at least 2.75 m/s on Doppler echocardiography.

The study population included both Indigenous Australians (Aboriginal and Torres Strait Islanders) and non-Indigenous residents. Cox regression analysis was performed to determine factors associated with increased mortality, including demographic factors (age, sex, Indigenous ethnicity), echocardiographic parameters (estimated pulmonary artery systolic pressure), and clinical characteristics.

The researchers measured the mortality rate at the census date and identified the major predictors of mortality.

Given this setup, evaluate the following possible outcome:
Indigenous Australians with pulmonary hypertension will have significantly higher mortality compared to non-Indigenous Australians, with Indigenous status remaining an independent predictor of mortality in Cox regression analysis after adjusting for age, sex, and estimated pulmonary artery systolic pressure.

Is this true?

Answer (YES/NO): YES